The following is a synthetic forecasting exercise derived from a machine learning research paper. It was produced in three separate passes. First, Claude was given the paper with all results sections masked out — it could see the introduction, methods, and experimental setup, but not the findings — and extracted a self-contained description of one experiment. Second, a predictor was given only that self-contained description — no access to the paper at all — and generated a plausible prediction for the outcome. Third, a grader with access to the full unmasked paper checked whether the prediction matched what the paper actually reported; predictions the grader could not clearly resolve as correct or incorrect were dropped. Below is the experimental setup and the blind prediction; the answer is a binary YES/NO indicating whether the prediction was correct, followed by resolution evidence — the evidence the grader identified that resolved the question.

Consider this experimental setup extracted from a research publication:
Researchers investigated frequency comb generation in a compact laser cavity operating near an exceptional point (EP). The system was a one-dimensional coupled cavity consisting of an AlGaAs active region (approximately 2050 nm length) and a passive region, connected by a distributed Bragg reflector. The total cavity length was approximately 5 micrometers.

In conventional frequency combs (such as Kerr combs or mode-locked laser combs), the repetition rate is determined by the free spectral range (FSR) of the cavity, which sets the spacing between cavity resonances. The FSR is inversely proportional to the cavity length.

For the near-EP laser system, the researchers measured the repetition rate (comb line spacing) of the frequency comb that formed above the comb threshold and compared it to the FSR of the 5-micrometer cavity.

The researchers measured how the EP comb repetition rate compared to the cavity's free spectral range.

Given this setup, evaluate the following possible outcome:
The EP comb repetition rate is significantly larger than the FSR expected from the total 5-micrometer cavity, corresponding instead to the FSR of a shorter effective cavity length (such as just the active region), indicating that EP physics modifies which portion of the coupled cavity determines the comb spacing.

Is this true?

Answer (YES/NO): NO